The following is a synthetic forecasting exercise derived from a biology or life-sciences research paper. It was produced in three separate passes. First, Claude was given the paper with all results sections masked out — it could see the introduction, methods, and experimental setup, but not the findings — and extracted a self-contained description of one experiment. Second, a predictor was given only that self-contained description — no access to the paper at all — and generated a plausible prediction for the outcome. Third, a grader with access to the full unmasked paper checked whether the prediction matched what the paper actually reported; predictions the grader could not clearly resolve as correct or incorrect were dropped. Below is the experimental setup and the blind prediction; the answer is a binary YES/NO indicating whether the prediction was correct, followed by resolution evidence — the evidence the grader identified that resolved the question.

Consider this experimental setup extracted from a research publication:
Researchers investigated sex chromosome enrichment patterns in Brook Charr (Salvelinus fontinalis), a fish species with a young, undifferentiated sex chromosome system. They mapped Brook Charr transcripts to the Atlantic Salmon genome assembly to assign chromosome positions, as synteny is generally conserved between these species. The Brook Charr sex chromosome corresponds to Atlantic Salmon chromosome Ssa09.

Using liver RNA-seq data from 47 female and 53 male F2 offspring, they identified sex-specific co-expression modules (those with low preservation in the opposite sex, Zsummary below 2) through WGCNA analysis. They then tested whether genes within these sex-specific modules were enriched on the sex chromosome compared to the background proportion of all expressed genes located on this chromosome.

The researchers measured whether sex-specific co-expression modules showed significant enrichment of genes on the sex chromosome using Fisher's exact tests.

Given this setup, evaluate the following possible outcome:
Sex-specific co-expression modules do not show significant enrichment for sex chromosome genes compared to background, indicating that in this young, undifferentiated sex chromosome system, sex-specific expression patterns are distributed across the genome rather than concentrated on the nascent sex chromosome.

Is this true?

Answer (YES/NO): YES